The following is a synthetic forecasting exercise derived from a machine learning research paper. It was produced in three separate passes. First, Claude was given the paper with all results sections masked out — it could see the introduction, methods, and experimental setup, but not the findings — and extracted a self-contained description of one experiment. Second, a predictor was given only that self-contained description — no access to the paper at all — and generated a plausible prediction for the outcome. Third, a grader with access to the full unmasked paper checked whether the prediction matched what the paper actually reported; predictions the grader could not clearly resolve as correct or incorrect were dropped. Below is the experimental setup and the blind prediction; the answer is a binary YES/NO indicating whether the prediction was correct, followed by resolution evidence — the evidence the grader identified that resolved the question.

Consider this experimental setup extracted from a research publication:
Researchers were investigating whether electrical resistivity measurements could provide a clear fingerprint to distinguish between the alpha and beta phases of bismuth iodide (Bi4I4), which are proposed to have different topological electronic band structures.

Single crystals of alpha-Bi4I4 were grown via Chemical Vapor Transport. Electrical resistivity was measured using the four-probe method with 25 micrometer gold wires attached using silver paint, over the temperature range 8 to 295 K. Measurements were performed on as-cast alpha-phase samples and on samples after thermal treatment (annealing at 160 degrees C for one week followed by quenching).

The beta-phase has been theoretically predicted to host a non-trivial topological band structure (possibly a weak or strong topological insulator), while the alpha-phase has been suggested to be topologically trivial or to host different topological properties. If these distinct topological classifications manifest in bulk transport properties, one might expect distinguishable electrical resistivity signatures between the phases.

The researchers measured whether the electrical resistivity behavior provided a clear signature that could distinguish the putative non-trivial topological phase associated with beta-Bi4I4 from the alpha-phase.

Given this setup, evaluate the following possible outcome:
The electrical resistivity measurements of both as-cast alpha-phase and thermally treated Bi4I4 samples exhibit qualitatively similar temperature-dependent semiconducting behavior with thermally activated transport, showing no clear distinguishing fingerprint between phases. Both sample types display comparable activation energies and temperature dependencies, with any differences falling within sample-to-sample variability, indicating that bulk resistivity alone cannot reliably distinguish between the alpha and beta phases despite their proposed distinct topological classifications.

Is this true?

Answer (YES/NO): NO